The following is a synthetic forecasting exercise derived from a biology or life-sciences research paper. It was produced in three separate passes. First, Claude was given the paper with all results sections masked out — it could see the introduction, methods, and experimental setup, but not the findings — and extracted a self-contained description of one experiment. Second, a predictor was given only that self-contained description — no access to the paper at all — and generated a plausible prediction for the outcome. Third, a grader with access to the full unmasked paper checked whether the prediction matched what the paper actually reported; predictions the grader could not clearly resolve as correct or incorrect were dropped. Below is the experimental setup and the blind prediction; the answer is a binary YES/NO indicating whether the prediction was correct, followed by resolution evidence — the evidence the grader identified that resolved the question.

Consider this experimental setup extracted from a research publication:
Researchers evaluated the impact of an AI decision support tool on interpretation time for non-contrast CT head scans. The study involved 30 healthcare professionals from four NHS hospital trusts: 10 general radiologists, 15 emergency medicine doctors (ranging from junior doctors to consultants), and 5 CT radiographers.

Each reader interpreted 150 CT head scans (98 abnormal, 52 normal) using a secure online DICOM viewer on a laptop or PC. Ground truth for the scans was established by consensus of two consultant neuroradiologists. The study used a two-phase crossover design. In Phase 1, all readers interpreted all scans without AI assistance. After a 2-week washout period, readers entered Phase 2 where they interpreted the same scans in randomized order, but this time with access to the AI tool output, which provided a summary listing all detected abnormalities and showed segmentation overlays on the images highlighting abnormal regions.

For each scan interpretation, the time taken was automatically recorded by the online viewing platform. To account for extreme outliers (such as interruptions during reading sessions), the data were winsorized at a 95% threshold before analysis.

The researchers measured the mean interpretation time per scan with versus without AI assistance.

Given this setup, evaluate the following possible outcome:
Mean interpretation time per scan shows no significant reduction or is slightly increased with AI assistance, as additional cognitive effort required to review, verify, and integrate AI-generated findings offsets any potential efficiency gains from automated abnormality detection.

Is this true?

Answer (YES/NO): NO